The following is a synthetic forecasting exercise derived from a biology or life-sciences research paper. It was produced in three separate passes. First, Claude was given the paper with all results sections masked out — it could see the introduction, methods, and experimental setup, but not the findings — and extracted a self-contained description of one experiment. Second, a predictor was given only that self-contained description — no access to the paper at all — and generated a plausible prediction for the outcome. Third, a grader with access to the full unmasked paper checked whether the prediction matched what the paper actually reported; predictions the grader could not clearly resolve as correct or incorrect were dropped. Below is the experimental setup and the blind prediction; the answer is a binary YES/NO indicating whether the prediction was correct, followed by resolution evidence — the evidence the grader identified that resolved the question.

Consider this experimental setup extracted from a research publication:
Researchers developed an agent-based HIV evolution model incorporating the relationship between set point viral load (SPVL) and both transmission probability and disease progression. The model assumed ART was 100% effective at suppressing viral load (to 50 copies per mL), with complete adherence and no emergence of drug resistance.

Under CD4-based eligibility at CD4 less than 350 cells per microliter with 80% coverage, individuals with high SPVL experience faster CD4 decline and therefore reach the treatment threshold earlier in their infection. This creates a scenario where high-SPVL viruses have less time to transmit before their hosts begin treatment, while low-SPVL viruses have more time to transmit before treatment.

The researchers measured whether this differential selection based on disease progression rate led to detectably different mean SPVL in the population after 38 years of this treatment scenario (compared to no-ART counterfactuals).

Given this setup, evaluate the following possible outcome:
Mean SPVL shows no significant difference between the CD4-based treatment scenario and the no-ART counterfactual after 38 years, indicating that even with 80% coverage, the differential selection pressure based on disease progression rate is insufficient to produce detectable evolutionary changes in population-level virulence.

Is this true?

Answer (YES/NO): YES